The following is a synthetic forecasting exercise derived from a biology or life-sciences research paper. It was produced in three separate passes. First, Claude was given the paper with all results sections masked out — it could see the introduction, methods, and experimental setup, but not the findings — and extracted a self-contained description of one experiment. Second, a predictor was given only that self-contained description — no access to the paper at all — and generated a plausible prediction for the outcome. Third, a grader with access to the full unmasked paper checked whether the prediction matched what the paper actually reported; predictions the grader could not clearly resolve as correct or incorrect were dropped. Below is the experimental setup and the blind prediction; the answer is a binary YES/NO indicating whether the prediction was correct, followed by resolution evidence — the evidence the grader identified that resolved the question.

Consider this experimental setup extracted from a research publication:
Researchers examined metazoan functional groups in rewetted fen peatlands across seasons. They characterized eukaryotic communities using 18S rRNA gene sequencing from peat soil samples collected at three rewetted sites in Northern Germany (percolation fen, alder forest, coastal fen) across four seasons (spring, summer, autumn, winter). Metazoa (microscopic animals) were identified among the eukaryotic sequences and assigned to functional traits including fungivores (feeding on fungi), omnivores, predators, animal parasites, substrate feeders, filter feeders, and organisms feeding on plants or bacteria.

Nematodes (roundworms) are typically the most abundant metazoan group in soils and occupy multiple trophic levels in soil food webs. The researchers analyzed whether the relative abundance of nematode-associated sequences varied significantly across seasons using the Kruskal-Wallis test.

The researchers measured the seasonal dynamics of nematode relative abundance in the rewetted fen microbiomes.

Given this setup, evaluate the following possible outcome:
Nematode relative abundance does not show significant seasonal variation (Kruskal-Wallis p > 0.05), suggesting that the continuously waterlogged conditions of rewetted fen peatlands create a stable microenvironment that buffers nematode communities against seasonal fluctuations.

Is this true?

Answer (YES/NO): NO